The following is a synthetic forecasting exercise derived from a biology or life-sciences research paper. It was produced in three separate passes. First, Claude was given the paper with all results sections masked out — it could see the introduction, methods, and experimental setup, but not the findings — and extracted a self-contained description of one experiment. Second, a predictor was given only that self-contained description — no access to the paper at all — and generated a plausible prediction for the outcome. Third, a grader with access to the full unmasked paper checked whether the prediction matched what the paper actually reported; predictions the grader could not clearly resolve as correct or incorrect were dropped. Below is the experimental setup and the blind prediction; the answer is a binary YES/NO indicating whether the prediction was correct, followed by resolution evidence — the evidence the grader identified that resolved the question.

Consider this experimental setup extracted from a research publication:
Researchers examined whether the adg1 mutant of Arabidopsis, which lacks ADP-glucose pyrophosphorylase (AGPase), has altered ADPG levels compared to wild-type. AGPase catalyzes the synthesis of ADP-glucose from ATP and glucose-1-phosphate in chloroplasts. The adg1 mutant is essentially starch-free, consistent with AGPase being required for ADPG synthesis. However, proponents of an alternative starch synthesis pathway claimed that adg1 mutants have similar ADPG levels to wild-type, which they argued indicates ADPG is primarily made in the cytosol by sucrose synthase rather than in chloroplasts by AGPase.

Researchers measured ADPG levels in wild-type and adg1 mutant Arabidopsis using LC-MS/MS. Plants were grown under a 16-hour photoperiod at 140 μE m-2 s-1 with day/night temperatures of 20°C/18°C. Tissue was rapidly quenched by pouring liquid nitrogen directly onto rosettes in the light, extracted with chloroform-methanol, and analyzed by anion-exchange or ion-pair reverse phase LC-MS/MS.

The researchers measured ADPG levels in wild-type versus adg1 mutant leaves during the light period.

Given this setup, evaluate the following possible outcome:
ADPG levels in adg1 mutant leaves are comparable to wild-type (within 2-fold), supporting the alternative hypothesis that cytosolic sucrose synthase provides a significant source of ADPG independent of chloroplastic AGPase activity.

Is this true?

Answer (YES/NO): NO